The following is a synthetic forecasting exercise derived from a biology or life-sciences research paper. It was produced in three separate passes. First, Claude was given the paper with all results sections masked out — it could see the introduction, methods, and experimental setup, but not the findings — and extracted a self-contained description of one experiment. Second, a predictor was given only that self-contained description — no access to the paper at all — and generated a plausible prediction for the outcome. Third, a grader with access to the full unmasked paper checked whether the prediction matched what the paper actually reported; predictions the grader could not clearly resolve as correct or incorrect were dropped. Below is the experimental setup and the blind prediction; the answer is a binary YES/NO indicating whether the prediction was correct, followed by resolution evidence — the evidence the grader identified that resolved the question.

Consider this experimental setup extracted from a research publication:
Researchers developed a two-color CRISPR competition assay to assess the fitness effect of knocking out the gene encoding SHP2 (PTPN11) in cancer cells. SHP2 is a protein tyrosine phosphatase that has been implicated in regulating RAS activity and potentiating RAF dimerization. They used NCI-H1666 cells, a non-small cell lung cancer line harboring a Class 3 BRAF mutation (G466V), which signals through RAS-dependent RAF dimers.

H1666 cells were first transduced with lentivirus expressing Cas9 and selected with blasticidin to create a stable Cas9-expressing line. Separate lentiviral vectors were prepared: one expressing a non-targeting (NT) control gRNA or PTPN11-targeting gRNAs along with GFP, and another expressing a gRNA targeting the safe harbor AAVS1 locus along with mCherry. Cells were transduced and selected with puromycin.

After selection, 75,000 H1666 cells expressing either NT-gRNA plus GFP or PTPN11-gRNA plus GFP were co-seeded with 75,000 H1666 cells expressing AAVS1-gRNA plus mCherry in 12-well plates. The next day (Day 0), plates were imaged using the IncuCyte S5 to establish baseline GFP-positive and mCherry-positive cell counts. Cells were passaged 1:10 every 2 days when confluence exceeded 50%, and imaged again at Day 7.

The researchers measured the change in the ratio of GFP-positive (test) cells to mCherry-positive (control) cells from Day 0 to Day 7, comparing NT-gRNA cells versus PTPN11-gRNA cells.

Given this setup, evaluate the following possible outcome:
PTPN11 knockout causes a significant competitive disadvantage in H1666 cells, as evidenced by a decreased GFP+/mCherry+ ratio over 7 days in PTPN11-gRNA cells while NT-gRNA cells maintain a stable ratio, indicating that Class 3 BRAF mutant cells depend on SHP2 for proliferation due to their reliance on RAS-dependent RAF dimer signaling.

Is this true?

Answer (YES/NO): YES